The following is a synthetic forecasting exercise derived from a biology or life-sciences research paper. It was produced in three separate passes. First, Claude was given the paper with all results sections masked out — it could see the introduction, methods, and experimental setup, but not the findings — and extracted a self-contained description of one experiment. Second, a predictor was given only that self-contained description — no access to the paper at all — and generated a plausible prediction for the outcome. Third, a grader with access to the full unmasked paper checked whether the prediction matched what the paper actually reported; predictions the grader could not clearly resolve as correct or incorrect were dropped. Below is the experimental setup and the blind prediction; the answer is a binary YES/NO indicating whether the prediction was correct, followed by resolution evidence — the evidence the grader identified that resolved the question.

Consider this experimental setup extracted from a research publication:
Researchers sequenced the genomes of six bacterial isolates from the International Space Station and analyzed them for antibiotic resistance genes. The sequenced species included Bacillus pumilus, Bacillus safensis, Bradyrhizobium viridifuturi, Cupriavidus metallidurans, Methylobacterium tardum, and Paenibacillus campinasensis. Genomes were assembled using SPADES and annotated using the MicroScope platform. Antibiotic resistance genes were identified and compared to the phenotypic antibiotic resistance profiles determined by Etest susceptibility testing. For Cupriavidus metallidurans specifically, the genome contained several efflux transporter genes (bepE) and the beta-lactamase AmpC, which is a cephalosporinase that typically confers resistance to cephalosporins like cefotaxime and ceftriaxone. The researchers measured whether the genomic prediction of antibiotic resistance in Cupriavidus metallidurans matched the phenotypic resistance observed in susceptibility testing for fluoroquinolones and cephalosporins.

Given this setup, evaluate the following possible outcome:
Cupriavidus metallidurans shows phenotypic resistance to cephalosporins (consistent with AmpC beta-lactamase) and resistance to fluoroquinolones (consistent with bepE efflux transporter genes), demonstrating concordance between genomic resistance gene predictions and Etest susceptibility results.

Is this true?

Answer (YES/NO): NO